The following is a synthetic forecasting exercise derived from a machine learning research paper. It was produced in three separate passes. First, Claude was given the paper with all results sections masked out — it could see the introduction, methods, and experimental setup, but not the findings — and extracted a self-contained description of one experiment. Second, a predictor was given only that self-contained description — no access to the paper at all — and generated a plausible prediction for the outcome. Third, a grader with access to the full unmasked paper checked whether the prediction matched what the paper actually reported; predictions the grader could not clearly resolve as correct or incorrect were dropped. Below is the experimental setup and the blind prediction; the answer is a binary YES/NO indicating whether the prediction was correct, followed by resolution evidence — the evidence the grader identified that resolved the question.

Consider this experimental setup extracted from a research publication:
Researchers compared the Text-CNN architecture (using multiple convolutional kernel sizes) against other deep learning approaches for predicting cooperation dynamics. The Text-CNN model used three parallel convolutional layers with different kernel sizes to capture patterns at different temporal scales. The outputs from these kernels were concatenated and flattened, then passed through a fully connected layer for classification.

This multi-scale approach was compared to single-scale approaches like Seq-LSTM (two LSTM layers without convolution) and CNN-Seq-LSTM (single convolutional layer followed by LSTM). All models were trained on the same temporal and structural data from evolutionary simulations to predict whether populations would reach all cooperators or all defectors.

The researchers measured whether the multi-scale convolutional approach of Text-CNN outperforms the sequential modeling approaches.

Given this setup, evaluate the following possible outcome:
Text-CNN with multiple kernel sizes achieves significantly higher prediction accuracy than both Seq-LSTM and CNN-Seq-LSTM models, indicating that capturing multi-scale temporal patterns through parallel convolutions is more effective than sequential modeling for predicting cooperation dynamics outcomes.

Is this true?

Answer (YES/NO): NO